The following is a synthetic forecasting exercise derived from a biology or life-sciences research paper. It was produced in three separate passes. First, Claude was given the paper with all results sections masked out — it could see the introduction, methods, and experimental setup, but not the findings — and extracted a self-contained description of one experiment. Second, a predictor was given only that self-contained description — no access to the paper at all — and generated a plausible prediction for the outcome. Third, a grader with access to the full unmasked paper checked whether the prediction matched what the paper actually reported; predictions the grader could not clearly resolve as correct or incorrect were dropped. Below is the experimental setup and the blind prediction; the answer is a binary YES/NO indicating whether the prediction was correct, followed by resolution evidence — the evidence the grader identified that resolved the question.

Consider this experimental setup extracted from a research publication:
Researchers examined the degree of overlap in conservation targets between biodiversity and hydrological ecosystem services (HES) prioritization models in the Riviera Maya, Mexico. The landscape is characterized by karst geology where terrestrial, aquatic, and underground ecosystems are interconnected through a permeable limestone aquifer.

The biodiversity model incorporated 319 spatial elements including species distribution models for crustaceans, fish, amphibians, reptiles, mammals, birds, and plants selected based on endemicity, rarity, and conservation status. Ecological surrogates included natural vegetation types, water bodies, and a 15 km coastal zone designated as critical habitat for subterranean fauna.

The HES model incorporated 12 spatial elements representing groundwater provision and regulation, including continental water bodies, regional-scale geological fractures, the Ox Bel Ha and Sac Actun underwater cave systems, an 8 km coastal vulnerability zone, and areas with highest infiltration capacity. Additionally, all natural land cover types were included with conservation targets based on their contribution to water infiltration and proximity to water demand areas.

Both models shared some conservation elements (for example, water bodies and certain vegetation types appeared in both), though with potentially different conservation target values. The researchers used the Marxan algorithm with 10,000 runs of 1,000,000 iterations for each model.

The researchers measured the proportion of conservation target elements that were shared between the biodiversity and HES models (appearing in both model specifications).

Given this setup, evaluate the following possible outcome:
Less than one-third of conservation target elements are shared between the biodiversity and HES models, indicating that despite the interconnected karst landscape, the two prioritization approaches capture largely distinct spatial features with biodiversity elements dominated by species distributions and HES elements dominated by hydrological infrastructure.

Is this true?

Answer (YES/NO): YES